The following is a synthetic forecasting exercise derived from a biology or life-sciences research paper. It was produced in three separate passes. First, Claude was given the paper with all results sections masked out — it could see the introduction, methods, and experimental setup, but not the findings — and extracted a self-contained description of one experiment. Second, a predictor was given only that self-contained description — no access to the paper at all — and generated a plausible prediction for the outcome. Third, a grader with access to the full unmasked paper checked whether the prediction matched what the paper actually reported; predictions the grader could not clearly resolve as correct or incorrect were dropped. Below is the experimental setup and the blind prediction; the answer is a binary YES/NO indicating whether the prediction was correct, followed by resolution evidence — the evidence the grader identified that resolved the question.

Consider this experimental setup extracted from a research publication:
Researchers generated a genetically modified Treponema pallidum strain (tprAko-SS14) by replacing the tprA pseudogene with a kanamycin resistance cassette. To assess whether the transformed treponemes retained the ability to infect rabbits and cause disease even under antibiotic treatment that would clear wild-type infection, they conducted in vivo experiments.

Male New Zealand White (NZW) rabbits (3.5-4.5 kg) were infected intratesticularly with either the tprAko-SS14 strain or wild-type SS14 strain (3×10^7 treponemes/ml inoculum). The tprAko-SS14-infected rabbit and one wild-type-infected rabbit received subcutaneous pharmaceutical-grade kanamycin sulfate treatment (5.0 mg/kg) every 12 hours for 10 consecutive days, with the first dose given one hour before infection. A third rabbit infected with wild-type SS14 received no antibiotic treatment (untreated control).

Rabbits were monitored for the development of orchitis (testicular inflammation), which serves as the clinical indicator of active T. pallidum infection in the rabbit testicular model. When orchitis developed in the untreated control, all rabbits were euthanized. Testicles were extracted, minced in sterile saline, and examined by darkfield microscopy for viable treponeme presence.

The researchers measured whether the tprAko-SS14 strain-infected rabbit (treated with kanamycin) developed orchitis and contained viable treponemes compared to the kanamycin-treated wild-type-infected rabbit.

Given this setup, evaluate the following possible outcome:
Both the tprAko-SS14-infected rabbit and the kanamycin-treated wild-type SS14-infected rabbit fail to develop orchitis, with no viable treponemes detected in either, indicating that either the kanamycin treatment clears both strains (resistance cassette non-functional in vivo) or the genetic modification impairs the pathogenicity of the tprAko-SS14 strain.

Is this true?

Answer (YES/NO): NO